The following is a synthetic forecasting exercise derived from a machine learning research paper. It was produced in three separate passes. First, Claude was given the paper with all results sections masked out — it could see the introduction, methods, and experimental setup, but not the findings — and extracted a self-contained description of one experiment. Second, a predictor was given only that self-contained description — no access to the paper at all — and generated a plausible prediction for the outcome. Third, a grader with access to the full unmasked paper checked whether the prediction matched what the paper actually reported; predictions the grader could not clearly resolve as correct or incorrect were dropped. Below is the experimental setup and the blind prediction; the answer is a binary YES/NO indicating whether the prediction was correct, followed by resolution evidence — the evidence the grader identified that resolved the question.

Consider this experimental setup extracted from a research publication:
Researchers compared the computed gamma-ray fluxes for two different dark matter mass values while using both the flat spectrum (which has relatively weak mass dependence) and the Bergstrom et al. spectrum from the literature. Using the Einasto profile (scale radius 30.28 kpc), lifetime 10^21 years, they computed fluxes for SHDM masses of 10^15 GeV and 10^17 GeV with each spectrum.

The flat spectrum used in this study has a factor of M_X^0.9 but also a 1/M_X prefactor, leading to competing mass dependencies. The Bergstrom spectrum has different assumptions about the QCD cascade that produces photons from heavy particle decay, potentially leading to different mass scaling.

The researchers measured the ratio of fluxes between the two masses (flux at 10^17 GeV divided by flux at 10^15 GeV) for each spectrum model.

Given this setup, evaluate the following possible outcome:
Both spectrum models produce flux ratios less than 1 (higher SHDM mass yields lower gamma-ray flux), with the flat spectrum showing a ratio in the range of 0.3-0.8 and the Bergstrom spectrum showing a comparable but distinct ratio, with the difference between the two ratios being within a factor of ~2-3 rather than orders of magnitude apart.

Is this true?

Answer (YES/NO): NO